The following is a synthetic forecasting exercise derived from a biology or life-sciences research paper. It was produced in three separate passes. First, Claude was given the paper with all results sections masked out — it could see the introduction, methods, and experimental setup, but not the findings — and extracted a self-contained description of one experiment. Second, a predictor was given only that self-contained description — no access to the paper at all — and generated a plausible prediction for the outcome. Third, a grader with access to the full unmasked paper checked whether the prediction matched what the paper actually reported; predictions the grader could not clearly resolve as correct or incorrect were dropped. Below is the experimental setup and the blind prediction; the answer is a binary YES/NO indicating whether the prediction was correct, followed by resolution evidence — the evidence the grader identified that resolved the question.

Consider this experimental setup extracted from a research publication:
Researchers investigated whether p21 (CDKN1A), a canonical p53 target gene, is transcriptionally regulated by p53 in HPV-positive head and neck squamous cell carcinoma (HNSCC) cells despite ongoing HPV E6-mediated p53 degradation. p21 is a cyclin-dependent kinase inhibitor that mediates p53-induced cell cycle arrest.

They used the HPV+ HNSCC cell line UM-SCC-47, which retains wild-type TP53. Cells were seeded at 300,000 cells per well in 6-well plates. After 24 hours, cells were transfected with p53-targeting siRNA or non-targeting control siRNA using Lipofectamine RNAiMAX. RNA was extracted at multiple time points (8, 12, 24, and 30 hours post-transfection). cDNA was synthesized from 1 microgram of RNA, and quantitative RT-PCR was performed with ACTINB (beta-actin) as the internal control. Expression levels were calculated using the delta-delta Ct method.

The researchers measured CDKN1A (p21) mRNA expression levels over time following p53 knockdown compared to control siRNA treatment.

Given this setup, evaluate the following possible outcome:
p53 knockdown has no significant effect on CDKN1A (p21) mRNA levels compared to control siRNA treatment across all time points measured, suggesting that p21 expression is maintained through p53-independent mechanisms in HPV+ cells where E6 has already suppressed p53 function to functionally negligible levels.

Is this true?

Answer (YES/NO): NO